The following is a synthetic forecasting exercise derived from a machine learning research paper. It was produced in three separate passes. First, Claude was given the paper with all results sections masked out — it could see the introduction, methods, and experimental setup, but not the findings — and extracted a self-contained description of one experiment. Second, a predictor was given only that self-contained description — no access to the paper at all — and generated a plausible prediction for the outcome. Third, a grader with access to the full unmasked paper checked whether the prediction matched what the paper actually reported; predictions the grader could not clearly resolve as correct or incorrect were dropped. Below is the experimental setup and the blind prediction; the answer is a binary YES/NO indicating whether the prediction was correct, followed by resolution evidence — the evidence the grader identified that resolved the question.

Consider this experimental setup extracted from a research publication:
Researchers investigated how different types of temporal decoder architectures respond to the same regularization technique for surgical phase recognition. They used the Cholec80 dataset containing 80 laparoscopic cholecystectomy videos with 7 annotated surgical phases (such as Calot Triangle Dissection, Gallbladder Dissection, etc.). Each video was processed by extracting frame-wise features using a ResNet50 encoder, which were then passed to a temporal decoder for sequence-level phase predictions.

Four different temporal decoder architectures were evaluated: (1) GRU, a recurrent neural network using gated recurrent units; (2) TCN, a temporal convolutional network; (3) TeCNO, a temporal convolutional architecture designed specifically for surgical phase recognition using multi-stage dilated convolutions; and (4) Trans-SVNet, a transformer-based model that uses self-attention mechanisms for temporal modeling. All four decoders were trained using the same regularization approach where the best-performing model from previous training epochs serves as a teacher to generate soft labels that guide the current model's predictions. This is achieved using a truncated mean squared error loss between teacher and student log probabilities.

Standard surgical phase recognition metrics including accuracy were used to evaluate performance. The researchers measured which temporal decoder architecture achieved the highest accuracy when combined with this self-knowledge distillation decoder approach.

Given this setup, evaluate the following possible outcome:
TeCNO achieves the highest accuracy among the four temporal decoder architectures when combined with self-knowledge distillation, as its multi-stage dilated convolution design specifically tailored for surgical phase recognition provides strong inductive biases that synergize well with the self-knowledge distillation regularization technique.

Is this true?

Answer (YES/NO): NO